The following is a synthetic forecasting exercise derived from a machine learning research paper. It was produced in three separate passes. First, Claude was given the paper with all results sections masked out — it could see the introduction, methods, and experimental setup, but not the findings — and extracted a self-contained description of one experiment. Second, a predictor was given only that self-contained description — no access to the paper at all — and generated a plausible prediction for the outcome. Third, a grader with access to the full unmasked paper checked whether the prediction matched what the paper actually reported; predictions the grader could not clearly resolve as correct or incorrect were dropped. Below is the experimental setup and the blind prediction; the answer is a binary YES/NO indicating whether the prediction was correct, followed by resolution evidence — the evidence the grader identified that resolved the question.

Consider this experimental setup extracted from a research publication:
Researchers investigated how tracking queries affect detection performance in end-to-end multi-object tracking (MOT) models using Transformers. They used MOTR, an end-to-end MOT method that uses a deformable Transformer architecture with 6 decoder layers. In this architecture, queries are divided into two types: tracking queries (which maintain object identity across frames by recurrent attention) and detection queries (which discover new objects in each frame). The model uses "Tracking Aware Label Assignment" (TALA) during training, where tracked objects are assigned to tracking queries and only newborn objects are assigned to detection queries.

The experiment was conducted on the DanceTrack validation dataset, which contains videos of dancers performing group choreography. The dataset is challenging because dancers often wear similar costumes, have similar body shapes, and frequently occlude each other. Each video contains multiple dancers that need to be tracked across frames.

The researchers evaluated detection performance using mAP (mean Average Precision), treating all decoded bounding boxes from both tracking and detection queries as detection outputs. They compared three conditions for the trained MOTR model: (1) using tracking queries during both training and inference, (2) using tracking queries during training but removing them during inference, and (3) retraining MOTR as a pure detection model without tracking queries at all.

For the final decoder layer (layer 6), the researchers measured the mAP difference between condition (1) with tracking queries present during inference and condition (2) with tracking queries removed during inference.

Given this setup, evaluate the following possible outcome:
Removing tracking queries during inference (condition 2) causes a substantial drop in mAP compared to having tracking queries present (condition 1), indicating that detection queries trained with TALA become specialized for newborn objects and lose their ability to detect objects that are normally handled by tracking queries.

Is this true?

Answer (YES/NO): NO